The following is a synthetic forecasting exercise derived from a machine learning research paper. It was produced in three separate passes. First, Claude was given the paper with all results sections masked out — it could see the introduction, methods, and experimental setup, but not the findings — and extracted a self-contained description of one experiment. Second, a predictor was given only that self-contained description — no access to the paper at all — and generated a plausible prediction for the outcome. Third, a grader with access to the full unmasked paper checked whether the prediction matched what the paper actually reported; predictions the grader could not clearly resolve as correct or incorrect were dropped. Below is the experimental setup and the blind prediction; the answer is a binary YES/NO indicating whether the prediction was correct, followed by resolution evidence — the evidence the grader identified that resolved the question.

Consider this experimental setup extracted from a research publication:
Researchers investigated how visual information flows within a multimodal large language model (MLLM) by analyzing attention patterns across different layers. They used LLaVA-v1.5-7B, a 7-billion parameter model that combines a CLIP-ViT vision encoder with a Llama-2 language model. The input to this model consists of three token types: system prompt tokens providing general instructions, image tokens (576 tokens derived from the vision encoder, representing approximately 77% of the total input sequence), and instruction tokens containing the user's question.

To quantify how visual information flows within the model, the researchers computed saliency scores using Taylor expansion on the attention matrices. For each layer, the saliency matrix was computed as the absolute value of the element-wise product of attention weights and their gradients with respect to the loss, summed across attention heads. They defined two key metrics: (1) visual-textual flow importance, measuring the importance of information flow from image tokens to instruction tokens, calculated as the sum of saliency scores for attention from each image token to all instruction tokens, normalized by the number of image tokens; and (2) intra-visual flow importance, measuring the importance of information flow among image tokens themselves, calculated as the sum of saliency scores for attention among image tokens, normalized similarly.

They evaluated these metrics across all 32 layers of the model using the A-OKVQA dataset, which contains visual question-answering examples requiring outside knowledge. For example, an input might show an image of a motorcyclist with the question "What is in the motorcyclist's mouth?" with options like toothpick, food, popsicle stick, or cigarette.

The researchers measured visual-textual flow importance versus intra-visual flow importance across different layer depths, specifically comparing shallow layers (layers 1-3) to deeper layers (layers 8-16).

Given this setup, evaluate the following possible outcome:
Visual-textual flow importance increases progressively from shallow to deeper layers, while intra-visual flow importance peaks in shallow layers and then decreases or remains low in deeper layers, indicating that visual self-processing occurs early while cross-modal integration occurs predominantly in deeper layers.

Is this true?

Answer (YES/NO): NO